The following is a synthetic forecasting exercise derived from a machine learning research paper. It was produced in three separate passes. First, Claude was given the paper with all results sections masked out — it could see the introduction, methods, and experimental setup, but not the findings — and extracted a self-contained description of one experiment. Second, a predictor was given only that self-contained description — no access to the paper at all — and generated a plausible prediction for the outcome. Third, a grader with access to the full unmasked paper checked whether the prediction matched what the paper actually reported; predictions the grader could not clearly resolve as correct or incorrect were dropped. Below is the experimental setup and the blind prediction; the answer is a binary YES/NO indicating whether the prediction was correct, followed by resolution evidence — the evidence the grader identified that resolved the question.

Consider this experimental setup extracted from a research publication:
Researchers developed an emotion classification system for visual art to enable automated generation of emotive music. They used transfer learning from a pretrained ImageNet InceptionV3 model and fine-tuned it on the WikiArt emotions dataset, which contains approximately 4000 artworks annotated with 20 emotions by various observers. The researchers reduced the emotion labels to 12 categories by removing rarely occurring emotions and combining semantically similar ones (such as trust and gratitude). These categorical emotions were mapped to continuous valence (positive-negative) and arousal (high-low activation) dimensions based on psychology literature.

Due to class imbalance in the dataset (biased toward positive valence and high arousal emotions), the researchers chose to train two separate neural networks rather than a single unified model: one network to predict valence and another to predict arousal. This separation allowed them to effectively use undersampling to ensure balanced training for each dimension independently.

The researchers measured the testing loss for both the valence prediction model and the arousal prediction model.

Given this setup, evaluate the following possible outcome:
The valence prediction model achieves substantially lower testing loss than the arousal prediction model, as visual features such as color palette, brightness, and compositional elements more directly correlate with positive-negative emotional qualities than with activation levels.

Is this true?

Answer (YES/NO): NO